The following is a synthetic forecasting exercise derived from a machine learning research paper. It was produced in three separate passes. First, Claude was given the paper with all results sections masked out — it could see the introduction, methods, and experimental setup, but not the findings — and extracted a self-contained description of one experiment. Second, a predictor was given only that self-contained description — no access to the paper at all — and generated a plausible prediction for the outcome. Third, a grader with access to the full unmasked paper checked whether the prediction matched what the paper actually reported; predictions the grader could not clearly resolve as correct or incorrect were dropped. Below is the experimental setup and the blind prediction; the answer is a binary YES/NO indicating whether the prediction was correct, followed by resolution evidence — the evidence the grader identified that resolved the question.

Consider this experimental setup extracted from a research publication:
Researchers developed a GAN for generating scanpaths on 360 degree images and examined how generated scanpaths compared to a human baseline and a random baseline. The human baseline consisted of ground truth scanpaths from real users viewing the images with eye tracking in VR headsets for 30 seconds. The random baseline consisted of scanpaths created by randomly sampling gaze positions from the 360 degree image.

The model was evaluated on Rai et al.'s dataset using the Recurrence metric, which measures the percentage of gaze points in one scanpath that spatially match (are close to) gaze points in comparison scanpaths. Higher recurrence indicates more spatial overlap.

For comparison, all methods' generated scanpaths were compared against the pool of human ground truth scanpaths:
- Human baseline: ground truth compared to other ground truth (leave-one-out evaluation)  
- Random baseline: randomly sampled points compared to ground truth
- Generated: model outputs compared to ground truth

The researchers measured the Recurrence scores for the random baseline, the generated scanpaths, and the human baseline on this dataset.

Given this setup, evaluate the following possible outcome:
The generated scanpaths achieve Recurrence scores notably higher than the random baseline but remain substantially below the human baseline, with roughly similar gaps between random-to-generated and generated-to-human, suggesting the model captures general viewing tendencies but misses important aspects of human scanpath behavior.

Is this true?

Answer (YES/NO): NO